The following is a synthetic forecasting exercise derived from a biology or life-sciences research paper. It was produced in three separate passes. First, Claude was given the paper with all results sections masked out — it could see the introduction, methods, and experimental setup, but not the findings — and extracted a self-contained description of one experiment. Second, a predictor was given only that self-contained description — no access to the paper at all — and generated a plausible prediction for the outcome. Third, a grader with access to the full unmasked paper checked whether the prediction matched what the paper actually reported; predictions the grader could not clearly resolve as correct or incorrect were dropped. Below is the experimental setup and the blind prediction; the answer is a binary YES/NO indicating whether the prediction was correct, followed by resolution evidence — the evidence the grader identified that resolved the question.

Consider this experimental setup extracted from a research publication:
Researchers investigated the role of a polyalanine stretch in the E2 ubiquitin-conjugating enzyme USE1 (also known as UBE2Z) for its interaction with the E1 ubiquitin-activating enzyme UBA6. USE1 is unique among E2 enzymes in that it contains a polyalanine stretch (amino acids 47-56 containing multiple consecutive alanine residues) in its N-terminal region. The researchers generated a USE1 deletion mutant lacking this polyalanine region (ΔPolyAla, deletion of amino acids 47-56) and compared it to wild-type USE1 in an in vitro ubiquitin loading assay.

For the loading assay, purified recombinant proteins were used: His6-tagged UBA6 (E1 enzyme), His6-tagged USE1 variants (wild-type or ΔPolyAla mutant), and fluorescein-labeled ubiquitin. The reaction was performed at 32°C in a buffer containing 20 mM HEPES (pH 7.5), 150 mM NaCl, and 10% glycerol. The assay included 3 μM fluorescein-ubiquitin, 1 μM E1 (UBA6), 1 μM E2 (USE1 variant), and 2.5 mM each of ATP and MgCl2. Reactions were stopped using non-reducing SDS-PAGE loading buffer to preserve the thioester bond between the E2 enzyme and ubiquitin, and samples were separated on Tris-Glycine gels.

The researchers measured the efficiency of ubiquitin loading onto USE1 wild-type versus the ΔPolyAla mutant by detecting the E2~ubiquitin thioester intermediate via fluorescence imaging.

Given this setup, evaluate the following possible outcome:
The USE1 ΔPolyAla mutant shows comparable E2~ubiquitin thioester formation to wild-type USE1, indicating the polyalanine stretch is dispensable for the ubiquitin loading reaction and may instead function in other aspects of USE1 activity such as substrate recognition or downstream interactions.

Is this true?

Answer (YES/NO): NO